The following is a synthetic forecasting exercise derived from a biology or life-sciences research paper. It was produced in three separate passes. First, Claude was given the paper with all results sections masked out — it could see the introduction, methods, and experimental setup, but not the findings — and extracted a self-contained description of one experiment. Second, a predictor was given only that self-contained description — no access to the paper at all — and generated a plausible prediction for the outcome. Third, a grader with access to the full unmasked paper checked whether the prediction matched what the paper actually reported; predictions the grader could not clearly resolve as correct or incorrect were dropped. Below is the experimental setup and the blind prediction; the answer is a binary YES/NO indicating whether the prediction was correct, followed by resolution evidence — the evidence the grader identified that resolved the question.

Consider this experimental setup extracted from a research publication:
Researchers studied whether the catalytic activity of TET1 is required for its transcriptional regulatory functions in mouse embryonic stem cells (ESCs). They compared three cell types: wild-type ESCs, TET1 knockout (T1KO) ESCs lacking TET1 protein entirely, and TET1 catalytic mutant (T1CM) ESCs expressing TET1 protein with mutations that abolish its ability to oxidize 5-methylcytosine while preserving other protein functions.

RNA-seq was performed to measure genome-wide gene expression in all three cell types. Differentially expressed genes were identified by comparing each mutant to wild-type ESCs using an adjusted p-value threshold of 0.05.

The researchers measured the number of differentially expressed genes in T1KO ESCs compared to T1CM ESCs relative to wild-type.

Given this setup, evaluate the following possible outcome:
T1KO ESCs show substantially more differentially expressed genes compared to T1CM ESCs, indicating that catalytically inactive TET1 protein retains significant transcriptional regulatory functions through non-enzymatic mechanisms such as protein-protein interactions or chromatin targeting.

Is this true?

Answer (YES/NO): YES